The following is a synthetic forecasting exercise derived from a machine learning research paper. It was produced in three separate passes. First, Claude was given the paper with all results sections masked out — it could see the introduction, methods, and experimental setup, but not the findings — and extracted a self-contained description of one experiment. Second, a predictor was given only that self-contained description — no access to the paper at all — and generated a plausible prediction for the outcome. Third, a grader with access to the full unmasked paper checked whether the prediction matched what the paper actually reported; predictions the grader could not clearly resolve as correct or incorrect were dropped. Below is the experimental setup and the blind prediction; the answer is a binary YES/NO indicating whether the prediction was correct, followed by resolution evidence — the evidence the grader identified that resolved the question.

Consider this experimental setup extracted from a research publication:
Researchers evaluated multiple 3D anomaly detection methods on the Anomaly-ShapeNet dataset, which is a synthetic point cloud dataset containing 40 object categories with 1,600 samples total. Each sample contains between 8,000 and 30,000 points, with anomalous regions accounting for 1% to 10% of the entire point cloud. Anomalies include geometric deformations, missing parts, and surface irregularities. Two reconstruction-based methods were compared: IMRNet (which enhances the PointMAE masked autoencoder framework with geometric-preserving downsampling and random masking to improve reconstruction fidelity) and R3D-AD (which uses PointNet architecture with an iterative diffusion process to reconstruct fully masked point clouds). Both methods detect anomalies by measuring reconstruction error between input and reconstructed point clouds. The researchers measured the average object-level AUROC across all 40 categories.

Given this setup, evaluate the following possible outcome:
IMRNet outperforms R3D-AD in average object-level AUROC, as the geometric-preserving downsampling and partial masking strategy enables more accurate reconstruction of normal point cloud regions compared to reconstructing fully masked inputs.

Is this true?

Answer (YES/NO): NO